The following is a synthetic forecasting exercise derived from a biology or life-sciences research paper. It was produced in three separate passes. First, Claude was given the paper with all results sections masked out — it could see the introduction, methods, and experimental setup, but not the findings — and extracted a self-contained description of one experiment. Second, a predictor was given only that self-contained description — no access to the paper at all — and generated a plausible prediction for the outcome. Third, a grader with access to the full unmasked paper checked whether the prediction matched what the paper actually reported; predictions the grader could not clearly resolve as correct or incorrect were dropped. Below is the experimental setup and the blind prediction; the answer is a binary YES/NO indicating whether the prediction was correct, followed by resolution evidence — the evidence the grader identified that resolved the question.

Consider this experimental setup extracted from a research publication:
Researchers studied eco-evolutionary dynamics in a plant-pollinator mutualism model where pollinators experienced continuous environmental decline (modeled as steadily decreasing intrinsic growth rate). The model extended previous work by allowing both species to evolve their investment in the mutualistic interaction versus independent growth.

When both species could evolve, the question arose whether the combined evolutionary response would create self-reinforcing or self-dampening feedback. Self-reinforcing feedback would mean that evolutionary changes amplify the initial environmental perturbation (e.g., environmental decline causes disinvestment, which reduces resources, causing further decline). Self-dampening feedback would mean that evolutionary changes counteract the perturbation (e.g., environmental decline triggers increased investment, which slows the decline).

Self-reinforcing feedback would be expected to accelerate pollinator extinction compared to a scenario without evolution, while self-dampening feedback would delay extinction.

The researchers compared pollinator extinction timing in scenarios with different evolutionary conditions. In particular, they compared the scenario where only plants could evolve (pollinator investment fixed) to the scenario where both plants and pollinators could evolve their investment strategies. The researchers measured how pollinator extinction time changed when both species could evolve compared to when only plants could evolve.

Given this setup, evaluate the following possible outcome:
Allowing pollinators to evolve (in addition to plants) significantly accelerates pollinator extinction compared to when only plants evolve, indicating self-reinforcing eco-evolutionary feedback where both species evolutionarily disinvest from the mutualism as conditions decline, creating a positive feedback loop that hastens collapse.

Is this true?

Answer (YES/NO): NO